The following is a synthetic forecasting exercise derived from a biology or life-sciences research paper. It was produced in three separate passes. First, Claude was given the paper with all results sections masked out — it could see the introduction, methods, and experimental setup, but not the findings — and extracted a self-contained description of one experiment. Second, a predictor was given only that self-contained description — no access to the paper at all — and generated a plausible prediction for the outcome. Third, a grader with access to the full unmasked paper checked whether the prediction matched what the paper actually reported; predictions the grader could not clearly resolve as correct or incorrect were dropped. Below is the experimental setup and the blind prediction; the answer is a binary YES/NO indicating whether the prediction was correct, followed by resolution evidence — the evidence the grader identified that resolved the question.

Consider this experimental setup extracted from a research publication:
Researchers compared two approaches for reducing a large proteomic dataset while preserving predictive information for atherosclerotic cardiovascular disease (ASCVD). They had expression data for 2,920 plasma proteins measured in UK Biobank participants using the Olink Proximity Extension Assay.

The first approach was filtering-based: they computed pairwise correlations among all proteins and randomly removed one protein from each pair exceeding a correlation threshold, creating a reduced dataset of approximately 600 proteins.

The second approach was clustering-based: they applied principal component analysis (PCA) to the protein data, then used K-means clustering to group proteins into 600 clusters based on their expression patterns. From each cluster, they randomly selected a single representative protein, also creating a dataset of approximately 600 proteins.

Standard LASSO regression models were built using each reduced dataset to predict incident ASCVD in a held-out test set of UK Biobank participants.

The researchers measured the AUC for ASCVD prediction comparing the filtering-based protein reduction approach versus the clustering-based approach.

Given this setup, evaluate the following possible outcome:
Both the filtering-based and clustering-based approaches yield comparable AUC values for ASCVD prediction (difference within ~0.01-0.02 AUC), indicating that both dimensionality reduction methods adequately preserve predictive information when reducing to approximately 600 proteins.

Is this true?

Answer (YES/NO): NO